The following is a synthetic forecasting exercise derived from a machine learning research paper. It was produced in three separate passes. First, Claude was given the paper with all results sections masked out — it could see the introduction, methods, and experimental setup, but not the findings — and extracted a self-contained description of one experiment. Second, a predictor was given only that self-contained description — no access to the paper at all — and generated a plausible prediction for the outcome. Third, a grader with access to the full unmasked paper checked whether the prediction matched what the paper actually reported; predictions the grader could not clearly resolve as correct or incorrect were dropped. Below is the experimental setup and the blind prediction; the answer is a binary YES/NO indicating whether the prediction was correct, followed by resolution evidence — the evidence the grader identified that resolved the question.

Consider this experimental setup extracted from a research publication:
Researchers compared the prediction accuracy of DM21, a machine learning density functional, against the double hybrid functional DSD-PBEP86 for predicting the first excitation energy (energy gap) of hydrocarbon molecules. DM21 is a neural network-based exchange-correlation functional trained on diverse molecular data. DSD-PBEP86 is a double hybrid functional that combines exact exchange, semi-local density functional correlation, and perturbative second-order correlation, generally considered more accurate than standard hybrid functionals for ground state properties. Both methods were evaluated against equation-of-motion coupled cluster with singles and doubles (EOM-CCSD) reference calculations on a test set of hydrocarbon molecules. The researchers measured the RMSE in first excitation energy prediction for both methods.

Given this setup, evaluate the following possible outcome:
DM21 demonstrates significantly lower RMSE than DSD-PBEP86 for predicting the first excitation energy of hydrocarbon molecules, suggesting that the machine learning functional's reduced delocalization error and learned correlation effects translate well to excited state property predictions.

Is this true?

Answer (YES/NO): YES